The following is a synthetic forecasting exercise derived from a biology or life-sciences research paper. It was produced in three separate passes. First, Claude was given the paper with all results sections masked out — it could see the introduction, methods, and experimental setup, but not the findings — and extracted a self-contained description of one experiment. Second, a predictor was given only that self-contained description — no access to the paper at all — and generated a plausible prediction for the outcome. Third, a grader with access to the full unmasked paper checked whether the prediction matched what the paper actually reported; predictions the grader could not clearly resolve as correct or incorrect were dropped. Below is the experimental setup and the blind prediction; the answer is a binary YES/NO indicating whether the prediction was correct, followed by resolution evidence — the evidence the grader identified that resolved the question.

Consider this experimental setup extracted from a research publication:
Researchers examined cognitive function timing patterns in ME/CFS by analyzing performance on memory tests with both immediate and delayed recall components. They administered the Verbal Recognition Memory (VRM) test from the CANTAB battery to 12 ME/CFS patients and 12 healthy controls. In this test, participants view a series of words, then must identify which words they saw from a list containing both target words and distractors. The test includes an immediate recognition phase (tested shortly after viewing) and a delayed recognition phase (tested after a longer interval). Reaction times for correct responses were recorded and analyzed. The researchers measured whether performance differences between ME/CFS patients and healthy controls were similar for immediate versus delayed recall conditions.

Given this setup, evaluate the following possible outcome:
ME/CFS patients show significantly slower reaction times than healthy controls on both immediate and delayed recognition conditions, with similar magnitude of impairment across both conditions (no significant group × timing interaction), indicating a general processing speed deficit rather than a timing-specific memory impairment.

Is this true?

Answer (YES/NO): NO